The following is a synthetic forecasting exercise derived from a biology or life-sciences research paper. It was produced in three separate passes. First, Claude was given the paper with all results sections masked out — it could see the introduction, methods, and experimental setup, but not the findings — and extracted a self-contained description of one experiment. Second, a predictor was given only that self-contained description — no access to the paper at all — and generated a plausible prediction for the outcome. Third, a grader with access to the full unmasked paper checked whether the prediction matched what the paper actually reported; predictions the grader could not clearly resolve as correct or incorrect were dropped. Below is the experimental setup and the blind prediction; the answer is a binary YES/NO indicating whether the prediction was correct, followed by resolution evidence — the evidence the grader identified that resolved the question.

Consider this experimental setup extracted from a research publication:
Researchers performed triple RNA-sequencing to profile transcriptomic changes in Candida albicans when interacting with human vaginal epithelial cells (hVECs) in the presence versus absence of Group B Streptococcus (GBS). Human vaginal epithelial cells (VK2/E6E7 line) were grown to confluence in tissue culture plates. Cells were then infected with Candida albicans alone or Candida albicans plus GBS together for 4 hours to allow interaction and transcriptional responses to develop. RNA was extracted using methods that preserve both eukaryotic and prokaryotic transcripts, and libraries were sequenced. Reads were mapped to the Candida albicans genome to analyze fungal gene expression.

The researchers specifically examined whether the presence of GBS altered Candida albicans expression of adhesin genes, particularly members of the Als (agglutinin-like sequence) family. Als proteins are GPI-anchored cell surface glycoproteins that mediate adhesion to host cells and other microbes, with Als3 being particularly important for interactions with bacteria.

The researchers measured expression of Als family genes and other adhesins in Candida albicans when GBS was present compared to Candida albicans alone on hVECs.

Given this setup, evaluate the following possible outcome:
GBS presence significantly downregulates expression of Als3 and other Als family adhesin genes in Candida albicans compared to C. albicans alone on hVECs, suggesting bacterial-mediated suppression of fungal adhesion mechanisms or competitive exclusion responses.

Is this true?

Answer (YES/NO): NO